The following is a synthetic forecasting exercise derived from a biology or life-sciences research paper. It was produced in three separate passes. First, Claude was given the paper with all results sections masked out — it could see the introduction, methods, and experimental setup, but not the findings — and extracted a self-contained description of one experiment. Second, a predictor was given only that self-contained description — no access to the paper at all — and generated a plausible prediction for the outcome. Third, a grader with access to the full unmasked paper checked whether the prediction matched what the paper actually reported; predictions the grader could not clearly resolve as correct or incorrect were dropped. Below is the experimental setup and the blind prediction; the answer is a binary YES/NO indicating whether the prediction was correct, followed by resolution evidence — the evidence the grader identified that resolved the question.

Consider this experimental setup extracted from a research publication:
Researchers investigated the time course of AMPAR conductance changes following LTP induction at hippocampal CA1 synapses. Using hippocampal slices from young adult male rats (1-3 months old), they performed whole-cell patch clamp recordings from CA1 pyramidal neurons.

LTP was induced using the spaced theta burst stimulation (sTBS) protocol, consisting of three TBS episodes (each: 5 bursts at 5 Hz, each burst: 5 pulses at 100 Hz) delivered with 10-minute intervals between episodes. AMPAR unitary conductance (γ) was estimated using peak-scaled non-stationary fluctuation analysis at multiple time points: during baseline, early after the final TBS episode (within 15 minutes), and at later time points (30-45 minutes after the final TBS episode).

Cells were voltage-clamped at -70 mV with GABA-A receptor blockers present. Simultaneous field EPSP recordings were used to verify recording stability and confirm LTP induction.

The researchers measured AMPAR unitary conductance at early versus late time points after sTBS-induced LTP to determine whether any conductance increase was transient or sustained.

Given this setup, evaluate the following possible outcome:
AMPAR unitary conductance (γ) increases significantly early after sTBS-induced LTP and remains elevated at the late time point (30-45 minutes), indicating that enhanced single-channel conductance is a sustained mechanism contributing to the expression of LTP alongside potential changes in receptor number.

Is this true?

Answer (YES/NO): NO